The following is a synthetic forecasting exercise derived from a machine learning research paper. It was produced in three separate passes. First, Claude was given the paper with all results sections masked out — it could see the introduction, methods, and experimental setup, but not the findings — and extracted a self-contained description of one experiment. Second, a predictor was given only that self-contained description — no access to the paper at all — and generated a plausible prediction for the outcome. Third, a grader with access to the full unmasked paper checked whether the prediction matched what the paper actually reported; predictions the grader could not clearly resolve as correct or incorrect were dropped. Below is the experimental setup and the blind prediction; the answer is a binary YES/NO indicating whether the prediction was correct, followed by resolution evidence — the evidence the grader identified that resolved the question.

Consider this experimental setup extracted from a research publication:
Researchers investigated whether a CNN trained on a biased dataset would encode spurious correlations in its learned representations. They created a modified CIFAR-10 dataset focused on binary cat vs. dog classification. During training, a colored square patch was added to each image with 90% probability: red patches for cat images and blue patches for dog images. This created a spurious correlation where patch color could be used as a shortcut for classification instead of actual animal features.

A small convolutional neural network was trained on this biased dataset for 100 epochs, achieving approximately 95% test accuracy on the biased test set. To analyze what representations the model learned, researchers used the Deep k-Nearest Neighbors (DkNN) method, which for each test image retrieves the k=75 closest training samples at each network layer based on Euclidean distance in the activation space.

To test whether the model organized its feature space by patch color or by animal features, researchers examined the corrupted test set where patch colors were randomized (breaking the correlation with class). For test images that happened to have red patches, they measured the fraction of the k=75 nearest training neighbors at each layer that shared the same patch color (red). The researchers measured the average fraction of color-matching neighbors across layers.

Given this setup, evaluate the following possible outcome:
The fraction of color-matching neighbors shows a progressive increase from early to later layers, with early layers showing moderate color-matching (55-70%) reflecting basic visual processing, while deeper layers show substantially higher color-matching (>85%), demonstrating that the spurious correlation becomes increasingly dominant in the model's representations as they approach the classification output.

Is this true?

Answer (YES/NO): NO